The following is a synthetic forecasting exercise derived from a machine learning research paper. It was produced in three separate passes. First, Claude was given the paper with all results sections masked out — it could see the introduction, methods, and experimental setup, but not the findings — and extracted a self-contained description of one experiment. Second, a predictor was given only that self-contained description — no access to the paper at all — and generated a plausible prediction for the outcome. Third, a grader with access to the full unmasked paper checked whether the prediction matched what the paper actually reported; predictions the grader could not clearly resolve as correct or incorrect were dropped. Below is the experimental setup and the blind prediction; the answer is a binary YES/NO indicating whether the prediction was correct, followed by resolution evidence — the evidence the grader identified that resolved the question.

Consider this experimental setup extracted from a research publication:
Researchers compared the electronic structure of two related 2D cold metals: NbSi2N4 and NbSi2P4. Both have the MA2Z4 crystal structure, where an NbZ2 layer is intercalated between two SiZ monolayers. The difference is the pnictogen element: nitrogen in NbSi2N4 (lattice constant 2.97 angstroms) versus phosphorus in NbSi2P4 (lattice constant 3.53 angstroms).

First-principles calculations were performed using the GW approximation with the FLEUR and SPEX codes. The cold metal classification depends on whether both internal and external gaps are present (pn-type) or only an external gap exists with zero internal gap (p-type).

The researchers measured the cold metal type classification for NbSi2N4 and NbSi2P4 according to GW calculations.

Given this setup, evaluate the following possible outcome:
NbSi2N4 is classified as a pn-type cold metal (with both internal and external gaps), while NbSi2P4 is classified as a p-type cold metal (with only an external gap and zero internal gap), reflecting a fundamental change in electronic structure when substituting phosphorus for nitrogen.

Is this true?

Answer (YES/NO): YES